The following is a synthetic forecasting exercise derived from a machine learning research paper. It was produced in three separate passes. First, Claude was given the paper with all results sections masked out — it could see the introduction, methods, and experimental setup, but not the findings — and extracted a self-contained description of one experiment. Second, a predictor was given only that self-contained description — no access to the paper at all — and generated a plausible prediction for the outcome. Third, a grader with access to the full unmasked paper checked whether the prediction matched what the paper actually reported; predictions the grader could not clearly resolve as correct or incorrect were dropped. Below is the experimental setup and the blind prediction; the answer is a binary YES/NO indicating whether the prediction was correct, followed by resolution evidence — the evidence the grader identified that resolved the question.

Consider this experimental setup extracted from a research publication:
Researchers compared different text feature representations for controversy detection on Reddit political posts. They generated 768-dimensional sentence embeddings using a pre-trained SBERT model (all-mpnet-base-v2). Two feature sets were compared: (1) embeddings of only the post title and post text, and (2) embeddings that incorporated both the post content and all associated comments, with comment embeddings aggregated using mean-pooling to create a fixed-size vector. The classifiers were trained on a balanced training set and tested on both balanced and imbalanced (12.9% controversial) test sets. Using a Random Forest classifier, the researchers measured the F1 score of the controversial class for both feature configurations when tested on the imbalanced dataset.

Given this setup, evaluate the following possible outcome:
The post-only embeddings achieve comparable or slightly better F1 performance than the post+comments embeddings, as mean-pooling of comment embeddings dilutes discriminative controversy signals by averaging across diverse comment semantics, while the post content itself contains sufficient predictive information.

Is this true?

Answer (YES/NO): NO